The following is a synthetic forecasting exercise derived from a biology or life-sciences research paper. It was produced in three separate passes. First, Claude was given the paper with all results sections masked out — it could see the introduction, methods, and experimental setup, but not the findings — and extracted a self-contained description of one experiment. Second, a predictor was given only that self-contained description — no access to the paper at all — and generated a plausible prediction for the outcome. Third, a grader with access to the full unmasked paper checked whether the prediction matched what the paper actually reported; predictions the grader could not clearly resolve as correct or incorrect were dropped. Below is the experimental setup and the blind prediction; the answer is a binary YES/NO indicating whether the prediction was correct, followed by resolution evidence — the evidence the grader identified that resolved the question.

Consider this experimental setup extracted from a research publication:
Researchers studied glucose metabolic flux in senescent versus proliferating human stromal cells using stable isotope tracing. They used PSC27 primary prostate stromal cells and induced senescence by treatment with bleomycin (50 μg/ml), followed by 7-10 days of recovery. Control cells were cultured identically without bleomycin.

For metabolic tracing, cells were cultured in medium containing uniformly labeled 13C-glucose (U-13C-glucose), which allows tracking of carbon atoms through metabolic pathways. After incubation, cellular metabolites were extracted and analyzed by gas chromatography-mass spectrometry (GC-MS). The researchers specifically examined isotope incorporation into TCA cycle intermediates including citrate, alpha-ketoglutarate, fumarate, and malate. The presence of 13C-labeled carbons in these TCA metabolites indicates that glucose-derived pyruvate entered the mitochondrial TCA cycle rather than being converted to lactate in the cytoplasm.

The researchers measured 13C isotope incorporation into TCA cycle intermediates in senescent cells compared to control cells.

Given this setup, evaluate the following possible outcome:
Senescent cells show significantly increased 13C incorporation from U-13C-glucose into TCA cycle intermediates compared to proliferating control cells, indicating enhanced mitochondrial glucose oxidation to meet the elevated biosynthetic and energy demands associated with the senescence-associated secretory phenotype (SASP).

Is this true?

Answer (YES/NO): YES